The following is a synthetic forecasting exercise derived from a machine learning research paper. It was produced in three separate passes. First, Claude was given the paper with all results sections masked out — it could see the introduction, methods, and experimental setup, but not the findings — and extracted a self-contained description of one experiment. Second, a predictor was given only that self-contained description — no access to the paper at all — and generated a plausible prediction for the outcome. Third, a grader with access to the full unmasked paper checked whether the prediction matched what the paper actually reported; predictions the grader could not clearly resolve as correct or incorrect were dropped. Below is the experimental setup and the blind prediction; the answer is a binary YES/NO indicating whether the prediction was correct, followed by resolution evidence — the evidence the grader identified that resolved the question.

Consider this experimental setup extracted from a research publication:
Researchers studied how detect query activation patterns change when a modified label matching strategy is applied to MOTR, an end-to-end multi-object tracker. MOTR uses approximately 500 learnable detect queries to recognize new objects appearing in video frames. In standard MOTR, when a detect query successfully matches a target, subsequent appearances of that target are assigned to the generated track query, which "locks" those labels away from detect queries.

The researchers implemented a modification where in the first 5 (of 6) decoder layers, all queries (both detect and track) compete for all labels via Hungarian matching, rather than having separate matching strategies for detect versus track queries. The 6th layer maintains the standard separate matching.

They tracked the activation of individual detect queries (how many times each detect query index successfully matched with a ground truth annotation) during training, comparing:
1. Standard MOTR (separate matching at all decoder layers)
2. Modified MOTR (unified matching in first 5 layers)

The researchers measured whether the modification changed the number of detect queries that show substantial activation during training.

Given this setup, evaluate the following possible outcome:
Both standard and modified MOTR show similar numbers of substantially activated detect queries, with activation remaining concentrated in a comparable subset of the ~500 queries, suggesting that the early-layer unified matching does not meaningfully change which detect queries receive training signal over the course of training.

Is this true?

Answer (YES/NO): NO